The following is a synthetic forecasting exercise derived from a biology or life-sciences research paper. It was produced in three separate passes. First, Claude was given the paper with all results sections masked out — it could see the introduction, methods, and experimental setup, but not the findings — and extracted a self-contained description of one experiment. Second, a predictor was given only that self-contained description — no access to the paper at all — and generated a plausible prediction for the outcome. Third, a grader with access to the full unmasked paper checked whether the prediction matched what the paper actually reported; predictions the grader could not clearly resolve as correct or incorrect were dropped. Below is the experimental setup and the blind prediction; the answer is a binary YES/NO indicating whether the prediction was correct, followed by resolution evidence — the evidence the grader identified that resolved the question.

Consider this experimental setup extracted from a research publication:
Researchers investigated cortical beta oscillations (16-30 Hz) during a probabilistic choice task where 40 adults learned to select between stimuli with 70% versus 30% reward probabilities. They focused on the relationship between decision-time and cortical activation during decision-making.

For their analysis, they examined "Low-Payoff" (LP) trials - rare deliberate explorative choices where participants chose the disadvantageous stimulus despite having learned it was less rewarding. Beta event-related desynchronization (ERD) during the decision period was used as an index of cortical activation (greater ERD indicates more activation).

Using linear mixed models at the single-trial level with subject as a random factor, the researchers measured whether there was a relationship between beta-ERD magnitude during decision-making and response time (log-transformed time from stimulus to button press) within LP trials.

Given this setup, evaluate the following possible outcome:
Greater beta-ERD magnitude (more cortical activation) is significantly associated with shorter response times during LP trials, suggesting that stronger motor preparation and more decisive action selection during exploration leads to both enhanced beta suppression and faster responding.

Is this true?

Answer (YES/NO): NO